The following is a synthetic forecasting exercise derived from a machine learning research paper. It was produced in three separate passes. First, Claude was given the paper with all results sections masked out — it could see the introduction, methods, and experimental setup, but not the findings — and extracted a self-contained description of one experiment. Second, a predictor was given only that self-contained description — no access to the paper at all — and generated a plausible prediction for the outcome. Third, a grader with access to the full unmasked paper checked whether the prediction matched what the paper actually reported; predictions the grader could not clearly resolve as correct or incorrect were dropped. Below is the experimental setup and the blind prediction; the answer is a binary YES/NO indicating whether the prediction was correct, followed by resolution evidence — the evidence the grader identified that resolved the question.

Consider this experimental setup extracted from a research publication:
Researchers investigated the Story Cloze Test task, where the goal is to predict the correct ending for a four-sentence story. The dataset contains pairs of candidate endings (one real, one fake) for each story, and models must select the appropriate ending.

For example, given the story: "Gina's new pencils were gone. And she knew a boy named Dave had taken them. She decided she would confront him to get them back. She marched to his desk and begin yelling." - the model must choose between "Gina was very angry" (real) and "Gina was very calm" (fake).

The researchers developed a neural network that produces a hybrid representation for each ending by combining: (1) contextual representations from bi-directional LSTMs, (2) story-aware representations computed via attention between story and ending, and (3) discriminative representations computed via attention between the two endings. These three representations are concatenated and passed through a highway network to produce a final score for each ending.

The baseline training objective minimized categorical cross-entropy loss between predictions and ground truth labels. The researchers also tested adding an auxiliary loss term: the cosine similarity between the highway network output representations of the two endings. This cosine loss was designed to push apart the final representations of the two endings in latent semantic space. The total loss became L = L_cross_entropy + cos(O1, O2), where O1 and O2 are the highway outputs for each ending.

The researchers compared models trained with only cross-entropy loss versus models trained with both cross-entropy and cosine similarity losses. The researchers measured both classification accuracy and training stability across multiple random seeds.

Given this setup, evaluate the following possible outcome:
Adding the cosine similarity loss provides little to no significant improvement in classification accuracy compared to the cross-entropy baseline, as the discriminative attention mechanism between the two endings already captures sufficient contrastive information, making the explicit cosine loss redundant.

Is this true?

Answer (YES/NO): NO